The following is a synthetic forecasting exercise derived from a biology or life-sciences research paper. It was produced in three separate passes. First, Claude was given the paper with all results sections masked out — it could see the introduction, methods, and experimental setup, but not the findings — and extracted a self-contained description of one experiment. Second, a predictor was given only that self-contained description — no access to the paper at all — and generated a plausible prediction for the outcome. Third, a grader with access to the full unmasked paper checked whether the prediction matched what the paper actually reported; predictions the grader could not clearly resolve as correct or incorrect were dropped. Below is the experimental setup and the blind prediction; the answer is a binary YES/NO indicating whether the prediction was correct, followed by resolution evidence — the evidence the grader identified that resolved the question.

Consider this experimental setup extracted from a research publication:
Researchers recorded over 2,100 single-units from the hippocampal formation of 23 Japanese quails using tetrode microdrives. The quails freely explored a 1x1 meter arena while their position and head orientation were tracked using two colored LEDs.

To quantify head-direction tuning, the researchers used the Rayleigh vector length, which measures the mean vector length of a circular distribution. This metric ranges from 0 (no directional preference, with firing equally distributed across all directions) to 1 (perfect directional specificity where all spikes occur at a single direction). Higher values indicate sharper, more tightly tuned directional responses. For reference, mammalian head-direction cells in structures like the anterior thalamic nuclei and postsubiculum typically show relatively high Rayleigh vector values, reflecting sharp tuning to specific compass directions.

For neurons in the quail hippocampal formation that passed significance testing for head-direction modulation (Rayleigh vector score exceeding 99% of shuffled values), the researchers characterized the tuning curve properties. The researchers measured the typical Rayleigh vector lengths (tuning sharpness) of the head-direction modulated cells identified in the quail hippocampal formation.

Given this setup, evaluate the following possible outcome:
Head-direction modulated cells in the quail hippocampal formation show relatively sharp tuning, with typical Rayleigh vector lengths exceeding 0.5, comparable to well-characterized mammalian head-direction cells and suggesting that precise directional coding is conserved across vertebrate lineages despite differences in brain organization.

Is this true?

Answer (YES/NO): NO